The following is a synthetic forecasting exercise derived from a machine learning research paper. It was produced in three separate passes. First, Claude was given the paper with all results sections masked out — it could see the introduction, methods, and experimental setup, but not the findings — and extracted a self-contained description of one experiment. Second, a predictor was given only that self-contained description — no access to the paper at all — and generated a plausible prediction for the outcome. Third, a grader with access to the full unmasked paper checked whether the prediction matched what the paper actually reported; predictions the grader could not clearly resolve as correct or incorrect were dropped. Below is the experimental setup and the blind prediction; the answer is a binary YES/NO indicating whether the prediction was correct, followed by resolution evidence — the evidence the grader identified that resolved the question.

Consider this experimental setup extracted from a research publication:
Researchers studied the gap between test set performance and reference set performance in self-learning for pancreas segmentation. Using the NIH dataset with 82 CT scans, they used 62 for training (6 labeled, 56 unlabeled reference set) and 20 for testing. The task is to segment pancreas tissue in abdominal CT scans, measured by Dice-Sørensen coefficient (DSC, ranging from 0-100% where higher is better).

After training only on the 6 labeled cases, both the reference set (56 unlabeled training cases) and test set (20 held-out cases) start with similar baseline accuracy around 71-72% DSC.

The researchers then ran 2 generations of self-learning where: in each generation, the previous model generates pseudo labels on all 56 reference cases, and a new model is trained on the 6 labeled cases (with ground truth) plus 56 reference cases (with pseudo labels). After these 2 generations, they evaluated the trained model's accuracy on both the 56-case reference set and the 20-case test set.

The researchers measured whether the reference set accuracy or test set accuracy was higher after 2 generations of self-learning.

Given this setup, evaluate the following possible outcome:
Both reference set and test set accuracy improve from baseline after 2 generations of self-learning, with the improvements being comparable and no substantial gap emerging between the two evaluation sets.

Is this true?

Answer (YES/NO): NO